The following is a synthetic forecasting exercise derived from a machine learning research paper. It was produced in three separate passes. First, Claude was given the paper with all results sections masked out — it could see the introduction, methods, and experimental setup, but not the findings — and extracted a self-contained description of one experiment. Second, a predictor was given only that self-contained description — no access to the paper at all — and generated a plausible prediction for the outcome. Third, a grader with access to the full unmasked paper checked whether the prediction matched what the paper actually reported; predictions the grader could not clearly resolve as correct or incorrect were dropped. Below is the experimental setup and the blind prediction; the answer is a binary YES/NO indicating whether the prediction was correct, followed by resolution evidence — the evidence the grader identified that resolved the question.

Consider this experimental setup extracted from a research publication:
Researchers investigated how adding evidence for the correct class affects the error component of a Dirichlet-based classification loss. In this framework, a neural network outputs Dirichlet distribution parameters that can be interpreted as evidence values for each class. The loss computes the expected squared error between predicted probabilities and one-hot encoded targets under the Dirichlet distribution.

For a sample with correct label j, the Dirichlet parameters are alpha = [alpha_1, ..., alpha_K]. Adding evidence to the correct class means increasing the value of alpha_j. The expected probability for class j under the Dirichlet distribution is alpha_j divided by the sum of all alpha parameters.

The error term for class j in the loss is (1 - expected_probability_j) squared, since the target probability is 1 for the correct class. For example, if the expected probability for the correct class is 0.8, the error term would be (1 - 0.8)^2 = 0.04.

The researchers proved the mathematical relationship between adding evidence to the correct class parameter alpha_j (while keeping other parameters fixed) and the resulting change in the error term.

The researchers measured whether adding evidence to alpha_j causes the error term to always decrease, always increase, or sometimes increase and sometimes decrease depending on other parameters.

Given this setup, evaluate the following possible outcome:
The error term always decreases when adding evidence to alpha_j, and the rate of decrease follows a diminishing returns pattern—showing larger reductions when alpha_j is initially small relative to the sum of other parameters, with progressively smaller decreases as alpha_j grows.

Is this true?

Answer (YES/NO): NO